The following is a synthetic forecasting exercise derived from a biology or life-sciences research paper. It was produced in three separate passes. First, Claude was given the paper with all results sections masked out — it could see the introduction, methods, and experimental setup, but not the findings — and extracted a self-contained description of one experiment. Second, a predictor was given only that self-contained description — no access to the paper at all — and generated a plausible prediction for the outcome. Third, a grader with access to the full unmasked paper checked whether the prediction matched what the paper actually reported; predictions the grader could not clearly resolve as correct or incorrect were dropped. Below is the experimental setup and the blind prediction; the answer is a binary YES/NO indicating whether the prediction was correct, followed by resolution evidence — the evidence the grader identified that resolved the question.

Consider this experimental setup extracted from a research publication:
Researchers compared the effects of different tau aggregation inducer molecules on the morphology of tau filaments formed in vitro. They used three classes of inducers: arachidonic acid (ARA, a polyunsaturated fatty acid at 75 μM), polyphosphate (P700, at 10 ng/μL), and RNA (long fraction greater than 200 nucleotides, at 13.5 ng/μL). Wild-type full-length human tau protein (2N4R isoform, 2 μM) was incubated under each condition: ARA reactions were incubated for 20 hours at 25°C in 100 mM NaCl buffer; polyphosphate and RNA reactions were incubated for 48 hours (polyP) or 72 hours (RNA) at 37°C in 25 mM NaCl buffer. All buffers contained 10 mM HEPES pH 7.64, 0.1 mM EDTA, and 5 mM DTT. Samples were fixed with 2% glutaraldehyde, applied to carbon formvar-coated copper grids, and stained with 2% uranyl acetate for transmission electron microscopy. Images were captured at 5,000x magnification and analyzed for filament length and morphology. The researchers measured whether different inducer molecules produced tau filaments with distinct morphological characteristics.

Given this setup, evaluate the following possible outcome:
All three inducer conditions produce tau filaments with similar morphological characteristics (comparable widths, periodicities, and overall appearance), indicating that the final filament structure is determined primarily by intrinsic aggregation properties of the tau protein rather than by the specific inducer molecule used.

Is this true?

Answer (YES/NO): NO